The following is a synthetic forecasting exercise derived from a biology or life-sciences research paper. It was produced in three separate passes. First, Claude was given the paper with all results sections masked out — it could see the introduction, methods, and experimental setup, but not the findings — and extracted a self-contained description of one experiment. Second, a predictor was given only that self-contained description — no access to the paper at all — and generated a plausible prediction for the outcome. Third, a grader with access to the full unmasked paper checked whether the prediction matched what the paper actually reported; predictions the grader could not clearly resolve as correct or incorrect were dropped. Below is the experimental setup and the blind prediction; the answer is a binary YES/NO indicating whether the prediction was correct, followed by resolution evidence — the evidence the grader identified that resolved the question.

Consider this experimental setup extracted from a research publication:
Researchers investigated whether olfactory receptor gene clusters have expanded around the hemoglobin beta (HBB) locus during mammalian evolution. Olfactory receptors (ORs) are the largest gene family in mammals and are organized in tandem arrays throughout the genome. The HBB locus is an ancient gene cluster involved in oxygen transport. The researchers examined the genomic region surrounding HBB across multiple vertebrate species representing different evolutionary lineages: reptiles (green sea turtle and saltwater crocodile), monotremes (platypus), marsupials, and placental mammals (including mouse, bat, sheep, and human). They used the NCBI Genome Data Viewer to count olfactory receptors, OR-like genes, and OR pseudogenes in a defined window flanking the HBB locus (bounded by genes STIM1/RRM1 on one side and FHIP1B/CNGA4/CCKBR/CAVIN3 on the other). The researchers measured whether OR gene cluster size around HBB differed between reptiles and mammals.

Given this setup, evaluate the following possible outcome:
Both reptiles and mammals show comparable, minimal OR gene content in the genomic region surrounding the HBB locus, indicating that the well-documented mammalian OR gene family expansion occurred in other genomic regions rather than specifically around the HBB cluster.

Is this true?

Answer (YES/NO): NO